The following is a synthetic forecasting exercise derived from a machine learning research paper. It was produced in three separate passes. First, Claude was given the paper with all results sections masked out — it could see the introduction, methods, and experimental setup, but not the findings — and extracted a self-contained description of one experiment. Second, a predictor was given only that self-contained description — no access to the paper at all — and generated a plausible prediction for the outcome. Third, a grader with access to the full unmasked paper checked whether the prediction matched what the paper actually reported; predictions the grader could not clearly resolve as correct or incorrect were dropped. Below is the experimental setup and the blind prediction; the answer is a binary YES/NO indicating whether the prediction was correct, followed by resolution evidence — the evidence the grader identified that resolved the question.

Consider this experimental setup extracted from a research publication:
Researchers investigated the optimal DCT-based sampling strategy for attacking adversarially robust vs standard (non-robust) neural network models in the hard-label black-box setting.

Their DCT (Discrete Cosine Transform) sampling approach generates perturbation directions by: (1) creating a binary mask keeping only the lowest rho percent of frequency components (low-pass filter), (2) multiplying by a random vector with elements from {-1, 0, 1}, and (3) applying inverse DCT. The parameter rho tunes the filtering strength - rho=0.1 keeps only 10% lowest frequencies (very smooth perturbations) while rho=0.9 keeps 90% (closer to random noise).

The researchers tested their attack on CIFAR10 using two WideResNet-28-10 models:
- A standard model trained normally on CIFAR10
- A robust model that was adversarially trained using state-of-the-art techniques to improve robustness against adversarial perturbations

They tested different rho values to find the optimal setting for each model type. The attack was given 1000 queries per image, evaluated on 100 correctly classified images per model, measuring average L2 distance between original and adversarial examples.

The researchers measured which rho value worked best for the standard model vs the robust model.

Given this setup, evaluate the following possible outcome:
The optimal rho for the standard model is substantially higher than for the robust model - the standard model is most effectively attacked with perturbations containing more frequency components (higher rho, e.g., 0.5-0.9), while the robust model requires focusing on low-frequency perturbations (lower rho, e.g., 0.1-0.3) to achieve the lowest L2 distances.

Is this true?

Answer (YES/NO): YES